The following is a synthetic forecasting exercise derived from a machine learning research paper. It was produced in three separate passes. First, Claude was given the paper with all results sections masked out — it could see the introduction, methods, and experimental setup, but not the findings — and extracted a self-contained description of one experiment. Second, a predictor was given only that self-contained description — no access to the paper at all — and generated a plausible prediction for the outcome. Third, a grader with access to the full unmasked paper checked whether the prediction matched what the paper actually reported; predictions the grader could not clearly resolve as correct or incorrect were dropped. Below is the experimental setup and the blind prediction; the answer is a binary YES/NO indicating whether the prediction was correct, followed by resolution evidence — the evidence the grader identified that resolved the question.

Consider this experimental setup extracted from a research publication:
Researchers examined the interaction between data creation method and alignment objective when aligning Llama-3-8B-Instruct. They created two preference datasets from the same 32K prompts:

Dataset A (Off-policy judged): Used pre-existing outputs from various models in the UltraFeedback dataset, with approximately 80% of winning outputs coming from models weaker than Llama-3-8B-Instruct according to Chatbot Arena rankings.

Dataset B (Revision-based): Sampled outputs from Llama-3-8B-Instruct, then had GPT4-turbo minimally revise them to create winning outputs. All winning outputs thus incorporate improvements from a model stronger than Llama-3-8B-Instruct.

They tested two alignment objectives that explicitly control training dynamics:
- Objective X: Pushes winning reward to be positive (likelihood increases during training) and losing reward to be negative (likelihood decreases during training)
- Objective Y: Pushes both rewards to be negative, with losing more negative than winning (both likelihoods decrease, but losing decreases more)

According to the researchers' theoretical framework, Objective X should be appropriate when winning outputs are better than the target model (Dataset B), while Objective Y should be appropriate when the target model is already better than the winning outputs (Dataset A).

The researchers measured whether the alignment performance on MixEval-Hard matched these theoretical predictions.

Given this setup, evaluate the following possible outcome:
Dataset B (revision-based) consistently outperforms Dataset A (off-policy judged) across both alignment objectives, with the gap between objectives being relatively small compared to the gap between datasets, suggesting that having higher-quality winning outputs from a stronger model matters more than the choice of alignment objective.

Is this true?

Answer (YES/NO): NO